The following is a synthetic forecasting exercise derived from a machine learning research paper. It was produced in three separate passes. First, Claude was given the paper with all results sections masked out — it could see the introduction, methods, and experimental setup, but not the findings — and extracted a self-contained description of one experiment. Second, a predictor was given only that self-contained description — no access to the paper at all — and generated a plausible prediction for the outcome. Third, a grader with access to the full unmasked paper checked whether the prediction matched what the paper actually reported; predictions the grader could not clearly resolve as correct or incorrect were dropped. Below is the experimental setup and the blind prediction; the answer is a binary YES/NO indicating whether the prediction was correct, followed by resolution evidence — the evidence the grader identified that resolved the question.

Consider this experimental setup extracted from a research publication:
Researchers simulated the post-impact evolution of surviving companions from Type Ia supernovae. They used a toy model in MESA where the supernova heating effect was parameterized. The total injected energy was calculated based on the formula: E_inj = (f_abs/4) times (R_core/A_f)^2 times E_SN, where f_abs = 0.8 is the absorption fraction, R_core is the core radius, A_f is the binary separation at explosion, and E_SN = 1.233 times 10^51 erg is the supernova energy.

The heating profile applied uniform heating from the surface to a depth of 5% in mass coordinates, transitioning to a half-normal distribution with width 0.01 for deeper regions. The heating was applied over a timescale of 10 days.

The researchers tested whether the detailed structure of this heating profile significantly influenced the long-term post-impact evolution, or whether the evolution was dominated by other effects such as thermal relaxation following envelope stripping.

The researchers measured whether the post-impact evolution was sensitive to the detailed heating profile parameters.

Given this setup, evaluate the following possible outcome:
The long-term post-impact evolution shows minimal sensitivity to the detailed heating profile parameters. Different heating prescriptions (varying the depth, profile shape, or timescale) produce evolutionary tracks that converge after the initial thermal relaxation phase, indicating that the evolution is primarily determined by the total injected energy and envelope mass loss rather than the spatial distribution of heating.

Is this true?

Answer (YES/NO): YES